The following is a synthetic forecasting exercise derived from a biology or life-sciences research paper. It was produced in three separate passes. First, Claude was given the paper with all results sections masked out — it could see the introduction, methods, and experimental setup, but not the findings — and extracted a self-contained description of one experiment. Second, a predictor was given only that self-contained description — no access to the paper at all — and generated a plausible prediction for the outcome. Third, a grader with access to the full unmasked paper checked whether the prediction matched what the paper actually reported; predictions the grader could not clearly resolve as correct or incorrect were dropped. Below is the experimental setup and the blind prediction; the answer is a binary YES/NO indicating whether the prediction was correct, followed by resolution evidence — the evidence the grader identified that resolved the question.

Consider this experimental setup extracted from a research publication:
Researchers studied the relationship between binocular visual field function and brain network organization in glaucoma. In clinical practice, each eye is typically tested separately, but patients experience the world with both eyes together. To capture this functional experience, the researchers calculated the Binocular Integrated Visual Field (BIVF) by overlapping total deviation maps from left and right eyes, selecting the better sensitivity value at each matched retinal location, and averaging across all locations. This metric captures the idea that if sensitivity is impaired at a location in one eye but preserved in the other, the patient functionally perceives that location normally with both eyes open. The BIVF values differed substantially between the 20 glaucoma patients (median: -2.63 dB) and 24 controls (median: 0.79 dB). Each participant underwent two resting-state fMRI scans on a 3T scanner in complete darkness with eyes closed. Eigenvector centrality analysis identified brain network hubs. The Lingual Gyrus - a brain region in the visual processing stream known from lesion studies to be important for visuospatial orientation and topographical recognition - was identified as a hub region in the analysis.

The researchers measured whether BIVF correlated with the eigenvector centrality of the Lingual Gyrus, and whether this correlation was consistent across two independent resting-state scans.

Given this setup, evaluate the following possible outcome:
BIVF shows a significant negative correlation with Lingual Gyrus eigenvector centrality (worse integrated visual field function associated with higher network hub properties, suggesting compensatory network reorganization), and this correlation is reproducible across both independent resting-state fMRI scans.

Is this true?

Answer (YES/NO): NO